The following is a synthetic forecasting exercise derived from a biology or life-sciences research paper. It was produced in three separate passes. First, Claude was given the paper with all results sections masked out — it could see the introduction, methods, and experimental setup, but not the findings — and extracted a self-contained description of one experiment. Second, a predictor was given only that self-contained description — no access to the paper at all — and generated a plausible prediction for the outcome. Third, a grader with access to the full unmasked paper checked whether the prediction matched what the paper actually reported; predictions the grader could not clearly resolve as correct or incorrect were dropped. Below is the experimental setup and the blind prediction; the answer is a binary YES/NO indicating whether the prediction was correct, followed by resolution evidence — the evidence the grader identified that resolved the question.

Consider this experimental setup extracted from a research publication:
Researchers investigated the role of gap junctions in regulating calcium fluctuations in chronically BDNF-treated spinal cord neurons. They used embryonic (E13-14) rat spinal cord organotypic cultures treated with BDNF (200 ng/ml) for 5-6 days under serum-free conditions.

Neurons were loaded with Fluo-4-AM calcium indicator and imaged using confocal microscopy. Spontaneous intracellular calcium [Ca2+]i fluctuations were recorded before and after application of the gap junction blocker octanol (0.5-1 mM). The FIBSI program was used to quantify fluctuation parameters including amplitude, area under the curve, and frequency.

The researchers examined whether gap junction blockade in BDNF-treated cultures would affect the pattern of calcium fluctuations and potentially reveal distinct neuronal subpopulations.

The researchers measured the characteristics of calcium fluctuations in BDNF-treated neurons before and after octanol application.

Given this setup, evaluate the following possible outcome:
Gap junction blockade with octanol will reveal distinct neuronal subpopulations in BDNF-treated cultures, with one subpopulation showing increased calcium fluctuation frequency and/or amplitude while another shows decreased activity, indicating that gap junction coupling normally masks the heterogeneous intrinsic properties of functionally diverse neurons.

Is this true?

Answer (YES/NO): YES